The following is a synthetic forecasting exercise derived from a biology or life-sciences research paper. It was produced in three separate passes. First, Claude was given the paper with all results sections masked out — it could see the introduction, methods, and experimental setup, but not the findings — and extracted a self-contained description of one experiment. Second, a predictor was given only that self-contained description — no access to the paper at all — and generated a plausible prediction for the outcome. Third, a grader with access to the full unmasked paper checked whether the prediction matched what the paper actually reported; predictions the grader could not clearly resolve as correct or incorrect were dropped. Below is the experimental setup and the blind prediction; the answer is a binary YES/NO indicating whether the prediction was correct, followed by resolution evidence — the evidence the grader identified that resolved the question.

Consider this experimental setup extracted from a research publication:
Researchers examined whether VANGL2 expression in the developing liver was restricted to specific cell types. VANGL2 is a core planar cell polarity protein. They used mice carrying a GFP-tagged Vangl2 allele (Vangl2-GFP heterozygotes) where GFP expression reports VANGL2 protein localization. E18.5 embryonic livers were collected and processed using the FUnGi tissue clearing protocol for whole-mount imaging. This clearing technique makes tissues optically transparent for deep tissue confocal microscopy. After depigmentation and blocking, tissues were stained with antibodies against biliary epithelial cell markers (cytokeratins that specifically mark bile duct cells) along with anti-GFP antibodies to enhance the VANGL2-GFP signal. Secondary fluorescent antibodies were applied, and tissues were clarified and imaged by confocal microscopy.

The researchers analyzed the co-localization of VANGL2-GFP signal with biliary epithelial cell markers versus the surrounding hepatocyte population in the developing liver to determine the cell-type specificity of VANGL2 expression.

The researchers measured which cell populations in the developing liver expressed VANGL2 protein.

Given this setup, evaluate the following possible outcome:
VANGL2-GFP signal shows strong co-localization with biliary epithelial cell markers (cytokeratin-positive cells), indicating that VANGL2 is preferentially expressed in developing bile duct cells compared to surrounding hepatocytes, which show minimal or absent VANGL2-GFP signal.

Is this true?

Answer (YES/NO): YES